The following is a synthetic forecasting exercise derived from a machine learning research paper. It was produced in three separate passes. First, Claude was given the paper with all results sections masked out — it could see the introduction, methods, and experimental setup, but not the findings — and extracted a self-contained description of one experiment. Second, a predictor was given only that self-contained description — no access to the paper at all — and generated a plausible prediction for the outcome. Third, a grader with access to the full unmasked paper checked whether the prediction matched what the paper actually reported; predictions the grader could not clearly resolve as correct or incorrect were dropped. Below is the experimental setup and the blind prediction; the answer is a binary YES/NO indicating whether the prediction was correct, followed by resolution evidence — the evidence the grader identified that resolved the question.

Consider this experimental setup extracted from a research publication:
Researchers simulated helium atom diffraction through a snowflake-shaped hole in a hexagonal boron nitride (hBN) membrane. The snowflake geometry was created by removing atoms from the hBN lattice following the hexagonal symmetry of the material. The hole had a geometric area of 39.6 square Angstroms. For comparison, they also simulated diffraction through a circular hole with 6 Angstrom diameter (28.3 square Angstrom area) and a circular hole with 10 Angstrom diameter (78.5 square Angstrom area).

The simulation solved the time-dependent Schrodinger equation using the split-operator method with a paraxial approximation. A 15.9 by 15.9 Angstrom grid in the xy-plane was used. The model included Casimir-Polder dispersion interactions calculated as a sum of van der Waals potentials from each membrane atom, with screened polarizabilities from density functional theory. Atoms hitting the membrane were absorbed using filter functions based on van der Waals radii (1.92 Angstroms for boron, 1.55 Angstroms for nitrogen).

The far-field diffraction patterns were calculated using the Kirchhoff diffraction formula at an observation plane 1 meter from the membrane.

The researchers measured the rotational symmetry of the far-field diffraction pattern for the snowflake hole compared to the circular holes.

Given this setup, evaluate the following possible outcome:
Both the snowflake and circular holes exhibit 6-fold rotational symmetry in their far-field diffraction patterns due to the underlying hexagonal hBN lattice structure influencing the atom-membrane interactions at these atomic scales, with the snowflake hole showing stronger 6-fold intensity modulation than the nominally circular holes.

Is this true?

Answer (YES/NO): NO